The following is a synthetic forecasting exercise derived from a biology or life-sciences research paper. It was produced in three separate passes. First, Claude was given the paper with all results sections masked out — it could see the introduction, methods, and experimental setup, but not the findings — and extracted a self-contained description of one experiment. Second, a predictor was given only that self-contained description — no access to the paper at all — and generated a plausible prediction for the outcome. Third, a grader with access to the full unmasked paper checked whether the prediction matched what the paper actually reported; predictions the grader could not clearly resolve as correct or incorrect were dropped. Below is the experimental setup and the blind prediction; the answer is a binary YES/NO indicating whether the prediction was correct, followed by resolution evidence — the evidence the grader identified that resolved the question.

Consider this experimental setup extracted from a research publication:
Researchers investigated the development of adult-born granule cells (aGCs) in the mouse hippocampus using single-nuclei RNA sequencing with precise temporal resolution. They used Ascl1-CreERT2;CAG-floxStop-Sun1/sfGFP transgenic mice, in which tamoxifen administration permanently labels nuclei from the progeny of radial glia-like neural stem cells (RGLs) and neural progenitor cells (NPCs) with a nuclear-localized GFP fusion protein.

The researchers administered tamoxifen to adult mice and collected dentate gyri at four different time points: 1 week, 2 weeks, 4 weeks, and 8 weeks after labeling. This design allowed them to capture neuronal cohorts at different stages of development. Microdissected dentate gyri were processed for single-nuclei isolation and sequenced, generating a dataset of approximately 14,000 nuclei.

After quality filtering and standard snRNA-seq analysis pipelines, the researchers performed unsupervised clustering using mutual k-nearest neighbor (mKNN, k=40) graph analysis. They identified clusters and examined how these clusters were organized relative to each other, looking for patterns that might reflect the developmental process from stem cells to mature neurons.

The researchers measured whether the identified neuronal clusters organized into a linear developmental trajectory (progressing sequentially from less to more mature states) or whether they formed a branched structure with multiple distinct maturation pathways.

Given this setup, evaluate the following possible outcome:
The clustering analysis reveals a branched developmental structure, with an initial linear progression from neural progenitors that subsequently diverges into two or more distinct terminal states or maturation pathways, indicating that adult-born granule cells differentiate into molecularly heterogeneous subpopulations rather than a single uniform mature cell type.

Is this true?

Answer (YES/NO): NO